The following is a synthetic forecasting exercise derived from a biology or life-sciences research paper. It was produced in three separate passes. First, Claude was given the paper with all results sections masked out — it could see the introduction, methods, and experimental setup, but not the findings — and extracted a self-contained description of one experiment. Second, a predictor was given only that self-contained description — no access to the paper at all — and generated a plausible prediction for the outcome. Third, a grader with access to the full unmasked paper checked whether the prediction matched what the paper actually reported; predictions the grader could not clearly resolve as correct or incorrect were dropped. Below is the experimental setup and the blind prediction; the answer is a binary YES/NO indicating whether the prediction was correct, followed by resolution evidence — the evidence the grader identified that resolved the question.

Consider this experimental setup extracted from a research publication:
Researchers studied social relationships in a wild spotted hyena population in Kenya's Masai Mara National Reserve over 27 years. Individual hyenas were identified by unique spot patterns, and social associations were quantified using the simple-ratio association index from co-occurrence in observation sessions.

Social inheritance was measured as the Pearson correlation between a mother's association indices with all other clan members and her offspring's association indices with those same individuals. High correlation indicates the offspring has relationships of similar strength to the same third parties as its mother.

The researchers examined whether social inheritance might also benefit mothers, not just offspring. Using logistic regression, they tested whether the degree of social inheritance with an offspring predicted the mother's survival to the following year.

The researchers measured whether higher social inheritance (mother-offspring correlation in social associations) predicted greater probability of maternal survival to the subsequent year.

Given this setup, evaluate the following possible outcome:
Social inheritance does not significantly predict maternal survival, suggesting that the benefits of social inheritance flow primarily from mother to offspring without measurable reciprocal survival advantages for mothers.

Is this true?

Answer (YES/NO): NO